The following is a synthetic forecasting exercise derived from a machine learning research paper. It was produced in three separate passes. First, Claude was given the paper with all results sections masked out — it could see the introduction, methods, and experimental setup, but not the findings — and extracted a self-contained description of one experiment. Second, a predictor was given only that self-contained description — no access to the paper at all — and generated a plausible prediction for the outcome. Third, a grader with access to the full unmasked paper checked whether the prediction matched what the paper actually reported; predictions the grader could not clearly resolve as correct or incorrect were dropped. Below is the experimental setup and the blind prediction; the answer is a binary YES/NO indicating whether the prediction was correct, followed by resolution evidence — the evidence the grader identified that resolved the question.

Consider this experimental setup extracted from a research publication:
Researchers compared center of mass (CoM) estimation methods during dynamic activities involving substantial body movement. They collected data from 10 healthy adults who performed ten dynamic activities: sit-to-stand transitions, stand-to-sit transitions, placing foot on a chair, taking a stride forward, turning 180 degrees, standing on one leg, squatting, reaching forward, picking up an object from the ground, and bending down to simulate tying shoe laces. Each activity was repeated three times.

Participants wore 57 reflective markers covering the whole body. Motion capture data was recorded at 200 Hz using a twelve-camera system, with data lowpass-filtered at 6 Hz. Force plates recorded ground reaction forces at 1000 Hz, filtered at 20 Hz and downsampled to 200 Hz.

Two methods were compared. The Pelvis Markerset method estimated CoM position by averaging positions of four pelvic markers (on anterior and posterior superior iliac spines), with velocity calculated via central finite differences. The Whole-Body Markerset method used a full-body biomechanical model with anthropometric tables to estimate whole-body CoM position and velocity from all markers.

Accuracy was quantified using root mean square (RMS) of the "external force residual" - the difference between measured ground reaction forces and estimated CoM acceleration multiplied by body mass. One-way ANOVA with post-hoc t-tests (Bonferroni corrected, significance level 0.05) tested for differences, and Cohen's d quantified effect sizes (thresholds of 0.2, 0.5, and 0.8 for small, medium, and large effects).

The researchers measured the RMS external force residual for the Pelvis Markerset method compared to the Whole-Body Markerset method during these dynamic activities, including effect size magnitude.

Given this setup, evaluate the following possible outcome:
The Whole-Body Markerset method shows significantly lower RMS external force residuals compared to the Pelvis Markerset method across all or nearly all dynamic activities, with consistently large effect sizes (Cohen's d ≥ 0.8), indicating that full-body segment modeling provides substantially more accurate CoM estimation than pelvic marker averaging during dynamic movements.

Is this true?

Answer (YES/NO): YES